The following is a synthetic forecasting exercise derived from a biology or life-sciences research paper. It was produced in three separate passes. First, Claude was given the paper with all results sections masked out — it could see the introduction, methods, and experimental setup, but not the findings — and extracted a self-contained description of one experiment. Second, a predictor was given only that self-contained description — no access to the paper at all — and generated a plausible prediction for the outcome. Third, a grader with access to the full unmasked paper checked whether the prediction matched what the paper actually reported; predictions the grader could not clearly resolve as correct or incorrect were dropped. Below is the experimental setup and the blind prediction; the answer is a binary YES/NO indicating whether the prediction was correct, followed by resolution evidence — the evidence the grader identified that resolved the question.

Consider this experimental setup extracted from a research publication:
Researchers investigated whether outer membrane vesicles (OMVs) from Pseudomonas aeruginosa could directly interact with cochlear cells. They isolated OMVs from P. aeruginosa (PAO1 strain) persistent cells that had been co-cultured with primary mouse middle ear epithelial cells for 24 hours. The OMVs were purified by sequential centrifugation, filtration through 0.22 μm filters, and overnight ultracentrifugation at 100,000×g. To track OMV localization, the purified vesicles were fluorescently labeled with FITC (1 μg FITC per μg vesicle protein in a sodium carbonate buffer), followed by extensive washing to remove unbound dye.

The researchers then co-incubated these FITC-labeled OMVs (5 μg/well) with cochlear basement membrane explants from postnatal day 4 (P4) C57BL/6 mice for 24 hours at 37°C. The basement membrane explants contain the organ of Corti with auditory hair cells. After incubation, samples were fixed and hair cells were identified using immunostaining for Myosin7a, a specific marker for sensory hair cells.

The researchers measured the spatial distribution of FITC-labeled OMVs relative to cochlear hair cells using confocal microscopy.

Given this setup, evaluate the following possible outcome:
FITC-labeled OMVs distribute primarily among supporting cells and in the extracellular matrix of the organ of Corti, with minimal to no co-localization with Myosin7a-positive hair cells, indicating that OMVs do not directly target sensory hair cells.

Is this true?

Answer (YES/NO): NO